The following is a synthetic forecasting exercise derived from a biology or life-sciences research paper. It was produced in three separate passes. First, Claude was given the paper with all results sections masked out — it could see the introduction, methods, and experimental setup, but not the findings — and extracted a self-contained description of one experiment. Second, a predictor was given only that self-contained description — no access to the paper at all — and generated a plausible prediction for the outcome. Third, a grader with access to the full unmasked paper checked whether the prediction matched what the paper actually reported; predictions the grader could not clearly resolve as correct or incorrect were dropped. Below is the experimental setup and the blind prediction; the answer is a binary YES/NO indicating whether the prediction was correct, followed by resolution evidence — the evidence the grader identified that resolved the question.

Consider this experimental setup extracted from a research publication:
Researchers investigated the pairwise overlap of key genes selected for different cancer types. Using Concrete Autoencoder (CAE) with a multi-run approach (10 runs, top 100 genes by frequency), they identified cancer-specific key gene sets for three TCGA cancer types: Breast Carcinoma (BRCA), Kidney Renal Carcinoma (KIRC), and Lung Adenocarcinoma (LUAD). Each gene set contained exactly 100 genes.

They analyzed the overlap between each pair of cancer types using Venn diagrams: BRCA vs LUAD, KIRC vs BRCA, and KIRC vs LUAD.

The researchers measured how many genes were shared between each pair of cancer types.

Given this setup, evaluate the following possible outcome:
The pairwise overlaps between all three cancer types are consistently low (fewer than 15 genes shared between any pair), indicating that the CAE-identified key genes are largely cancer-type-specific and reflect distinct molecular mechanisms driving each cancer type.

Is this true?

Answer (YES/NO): YES